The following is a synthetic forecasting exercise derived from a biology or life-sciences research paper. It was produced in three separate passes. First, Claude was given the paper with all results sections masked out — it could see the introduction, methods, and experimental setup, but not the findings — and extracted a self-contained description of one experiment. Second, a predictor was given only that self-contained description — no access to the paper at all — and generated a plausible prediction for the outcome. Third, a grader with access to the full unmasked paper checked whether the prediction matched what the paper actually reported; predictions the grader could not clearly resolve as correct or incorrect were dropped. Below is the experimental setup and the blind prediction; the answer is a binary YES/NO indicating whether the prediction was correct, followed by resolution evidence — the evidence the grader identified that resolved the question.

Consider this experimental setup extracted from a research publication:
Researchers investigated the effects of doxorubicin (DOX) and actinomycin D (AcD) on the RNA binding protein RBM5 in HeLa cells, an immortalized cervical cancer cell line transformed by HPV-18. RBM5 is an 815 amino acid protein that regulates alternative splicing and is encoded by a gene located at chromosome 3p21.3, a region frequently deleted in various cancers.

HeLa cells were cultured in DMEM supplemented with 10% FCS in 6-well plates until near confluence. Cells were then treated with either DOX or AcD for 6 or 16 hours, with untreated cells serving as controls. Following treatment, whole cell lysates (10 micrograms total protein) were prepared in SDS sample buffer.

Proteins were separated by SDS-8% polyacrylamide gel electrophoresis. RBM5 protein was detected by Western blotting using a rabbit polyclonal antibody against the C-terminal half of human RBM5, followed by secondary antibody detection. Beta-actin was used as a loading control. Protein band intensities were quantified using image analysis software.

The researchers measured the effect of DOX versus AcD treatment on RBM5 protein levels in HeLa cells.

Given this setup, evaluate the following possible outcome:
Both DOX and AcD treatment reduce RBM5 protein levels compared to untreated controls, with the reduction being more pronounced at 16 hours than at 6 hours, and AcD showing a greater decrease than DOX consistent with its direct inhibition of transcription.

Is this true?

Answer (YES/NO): NO